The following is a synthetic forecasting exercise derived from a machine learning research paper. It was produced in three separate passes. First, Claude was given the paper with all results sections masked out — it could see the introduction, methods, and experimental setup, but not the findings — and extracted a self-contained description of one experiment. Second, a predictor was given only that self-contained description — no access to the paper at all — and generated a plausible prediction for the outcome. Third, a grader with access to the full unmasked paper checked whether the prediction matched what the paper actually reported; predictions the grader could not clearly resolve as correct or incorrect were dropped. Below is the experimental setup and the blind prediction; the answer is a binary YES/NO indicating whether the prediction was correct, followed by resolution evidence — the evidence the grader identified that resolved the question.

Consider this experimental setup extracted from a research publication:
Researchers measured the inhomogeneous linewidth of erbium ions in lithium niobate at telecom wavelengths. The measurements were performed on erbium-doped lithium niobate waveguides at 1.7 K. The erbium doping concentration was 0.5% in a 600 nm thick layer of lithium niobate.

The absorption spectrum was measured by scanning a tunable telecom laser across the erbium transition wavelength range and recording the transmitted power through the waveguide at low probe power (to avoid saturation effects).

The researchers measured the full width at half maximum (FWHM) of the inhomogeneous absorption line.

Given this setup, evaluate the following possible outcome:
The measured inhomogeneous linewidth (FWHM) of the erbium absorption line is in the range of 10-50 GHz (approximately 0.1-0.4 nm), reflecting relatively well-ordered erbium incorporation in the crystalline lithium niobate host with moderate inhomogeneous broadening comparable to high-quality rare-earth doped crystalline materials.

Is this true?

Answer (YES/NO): NO